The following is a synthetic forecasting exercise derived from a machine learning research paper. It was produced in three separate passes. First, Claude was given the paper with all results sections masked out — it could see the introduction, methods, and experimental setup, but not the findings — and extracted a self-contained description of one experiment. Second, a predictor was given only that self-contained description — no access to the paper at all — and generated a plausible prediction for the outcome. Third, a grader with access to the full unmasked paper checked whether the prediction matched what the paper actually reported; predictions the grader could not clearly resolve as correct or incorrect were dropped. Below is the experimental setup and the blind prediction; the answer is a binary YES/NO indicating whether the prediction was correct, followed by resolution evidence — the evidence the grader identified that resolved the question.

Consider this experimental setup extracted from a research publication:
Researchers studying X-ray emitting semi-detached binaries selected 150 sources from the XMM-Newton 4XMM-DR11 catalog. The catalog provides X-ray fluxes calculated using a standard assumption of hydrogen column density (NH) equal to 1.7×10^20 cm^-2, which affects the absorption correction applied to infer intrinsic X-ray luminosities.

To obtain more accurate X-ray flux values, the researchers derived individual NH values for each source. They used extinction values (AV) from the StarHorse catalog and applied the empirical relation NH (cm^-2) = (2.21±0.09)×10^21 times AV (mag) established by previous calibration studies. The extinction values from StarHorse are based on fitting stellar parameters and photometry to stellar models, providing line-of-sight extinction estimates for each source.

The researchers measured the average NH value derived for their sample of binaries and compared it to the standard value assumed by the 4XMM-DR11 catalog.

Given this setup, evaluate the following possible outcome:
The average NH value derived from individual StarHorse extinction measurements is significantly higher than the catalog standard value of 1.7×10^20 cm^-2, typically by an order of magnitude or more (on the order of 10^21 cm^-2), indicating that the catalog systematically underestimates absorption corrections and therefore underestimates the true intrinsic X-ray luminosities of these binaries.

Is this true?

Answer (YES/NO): YES